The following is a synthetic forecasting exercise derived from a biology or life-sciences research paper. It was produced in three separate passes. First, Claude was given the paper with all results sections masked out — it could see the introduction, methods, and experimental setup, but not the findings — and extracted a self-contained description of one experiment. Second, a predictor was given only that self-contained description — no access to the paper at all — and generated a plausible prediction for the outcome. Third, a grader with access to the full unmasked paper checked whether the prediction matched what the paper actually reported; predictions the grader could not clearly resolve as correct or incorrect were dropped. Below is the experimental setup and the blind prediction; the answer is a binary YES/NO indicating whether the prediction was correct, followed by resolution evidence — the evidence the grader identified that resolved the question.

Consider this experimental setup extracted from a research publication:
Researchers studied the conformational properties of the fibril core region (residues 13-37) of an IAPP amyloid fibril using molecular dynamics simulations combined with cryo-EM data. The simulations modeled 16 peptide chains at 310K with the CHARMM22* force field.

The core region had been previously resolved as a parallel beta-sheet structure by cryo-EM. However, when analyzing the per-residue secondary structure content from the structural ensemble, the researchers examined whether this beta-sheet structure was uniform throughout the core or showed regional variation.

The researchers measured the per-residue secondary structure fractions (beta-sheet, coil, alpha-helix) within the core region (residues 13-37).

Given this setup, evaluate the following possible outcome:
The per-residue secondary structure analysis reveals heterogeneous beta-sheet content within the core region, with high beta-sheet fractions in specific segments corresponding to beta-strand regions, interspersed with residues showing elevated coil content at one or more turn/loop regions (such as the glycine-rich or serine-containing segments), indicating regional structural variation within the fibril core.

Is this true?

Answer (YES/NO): YES